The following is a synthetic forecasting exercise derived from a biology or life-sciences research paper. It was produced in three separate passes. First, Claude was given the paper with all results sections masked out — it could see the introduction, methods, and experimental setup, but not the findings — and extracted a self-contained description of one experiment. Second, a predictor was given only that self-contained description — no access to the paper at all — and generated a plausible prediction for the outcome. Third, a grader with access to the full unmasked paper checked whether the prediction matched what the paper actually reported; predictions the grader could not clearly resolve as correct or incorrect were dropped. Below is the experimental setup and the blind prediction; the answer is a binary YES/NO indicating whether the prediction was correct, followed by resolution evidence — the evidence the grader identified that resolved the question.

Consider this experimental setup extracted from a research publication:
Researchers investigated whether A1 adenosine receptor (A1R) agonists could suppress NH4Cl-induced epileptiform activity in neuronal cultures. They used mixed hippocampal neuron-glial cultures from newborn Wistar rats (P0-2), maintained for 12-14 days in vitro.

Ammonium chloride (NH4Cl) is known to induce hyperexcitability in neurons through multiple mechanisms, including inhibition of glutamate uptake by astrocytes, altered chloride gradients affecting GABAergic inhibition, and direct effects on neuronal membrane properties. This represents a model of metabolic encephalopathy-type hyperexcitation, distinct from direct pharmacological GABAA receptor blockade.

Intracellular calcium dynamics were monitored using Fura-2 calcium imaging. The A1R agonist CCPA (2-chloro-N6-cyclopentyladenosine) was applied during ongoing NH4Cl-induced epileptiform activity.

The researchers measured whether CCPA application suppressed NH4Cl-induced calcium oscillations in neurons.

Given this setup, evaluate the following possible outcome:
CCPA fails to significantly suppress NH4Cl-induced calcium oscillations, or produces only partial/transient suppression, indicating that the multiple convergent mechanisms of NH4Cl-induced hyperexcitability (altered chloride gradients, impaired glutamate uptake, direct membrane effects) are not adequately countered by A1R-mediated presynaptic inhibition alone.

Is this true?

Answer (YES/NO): NO